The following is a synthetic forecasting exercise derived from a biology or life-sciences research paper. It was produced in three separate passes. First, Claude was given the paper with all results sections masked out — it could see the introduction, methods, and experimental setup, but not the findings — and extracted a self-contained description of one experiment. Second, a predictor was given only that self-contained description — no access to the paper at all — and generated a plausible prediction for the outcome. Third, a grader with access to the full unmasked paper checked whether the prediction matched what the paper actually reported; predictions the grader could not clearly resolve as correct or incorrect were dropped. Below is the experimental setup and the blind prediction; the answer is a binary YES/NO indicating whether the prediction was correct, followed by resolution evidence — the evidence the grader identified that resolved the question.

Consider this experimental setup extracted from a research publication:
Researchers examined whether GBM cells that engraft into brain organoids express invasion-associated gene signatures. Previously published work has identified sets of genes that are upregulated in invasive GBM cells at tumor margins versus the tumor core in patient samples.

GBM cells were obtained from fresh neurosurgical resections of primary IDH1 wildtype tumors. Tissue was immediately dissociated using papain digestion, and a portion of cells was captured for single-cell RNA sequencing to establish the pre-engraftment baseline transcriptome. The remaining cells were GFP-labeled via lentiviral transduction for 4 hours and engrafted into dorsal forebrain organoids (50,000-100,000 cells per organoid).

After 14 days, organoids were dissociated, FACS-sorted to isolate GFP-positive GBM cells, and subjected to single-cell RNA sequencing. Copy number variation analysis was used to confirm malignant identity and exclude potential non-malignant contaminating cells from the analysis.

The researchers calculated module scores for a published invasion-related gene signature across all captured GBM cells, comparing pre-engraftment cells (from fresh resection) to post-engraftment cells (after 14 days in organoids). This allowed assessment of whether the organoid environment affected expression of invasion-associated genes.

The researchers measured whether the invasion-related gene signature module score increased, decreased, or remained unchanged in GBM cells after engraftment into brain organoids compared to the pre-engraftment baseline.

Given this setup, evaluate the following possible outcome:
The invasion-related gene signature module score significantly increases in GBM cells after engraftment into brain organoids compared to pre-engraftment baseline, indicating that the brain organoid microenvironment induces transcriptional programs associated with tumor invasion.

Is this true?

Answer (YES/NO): YES